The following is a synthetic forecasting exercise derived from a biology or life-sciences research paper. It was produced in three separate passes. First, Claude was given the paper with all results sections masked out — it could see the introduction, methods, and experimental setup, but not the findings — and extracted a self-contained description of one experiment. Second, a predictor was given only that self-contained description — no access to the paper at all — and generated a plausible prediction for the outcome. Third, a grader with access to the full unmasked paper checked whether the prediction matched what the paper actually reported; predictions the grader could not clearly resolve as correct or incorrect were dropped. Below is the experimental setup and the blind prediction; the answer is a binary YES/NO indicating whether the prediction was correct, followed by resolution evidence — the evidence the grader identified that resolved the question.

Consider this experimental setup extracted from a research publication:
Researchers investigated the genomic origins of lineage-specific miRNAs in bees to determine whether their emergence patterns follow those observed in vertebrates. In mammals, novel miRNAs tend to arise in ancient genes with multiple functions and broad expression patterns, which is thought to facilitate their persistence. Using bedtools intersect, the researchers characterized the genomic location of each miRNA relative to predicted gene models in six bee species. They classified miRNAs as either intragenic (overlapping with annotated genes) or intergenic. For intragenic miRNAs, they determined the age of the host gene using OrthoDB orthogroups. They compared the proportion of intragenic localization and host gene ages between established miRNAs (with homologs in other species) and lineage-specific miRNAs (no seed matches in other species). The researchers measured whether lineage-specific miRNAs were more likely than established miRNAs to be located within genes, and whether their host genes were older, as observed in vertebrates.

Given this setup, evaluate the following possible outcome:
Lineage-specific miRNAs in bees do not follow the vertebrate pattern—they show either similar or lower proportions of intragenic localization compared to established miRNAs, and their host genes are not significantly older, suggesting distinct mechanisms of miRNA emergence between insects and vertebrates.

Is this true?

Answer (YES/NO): YES